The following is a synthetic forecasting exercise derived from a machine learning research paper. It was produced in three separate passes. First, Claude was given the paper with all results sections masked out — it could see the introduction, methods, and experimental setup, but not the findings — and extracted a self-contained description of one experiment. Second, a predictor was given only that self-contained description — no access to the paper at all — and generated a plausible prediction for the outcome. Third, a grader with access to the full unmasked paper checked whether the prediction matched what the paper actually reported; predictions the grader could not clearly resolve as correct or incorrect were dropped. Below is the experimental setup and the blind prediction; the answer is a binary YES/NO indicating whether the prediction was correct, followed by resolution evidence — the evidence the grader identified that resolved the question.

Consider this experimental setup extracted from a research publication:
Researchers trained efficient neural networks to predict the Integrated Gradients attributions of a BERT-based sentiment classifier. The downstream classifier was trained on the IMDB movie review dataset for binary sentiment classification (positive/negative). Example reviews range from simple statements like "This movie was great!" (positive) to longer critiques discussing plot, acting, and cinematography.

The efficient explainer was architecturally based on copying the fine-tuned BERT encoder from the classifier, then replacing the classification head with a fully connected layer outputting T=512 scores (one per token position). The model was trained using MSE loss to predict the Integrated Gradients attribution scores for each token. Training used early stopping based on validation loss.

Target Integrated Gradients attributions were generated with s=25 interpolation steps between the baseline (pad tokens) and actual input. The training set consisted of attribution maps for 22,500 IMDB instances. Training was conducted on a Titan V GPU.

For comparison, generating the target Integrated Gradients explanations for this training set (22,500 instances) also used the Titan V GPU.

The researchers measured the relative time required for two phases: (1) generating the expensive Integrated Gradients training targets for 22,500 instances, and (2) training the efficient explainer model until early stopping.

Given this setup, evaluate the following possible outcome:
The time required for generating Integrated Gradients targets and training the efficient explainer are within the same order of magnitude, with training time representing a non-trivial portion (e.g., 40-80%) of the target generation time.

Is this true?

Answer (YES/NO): YES